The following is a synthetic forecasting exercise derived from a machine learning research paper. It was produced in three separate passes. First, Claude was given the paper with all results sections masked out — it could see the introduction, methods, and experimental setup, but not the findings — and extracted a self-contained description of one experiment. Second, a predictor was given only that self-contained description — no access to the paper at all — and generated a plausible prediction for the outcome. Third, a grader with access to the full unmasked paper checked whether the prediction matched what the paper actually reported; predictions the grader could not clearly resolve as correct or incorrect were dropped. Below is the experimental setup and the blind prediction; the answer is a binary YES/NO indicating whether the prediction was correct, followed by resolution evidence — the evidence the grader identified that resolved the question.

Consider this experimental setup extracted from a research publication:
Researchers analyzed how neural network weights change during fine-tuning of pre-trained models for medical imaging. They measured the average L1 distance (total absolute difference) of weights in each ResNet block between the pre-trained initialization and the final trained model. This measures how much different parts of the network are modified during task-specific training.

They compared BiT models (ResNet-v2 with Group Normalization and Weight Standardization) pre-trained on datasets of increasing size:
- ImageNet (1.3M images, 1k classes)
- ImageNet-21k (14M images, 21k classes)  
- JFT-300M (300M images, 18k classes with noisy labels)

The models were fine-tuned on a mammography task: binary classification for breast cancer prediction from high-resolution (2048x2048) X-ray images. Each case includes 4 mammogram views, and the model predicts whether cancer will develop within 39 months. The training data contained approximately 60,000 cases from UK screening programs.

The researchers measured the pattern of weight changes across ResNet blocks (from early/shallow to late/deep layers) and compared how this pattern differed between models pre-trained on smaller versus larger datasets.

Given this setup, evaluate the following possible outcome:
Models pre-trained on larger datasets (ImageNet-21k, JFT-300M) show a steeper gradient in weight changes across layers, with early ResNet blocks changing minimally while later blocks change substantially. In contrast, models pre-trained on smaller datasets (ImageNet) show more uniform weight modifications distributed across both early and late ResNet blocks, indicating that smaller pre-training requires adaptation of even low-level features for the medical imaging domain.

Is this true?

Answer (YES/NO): NO